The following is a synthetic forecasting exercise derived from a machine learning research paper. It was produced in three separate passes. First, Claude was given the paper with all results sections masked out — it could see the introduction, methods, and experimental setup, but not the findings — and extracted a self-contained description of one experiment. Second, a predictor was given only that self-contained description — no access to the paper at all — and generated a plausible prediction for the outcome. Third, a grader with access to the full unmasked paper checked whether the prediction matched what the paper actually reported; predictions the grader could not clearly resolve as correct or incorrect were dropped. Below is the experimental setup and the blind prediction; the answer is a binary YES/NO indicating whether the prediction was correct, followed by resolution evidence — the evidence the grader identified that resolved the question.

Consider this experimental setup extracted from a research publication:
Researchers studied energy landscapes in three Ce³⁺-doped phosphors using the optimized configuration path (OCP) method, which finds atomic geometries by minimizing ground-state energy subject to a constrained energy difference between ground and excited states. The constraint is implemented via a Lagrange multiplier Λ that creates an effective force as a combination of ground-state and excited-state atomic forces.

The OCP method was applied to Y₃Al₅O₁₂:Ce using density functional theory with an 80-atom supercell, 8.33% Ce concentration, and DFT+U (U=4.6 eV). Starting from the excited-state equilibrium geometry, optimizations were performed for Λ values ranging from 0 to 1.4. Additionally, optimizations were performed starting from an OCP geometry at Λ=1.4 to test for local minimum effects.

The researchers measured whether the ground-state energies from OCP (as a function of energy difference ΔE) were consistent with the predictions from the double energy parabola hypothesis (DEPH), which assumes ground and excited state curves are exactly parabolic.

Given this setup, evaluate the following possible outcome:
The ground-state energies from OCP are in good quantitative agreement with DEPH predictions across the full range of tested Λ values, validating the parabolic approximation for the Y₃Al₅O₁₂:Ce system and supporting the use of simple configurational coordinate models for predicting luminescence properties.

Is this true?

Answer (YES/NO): NO